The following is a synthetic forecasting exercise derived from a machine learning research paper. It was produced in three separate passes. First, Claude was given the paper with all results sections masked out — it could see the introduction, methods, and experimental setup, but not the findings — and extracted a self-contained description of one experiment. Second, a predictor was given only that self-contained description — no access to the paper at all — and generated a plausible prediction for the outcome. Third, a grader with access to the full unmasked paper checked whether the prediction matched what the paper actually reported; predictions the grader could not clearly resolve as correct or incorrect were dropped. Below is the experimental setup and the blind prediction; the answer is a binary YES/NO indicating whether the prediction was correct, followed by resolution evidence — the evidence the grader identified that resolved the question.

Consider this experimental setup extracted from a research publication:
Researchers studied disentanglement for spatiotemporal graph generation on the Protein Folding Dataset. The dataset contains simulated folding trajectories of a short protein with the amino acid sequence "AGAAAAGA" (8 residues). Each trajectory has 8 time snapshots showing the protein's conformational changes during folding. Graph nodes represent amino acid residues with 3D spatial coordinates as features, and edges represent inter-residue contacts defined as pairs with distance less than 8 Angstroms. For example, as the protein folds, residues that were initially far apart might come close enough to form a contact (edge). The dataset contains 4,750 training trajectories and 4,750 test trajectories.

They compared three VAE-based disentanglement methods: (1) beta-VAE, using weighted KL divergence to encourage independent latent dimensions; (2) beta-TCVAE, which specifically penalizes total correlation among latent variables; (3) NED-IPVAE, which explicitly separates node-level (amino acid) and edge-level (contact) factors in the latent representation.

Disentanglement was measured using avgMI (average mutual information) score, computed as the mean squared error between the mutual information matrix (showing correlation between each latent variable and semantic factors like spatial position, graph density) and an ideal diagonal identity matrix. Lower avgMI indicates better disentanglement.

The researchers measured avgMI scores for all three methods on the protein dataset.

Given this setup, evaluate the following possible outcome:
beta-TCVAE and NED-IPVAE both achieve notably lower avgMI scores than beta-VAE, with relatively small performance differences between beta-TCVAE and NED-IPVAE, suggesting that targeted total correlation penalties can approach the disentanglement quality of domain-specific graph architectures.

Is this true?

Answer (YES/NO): NO